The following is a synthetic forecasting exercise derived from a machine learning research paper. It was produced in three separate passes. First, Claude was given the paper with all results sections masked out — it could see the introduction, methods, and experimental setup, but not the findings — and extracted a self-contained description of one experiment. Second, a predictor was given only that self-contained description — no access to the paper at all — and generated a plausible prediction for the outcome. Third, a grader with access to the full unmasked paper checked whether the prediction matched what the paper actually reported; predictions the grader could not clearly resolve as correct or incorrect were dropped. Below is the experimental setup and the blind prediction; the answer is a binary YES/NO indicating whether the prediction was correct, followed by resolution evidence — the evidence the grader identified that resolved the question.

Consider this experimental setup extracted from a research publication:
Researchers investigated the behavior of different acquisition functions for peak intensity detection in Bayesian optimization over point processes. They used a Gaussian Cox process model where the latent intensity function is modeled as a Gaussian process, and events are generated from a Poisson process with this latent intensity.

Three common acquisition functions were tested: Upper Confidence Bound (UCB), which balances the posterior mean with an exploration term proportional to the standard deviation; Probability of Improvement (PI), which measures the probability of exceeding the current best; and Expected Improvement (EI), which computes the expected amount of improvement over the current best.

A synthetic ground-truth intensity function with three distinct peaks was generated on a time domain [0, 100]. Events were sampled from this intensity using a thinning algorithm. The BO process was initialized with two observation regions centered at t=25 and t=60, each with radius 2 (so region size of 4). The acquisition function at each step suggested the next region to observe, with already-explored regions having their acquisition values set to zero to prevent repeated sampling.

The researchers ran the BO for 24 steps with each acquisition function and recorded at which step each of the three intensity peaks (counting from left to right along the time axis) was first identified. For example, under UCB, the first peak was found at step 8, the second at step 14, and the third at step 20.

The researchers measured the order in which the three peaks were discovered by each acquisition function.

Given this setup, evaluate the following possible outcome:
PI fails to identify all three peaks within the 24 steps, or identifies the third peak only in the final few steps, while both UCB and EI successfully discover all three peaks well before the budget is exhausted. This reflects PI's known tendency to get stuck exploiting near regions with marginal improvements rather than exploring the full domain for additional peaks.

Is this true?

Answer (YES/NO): NO